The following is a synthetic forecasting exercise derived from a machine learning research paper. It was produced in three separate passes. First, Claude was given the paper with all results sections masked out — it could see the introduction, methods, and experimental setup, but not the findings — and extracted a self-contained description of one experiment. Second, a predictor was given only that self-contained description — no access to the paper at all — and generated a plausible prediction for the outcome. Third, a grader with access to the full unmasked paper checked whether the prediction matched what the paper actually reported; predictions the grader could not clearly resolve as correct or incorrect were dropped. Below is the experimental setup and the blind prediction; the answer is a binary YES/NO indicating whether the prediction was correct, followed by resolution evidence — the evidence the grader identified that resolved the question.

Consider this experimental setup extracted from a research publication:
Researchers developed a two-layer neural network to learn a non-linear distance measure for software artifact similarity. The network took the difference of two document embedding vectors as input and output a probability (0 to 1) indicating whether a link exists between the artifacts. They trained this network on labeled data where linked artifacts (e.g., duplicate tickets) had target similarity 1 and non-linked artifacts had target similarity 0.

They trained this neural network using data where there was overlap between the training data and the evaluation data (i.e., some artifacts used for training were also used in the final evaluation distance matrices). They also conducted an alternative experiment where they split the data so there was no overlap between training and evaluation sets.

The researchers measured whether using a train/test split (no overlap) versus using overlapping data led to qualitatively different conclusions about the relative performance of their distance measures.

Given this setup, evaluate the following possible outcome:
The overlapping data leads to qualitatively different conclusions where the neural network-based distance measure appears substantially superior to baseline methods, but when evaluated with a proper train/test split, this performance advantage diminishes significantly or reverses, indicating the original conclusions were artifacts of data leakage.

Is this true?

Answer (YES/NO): NO